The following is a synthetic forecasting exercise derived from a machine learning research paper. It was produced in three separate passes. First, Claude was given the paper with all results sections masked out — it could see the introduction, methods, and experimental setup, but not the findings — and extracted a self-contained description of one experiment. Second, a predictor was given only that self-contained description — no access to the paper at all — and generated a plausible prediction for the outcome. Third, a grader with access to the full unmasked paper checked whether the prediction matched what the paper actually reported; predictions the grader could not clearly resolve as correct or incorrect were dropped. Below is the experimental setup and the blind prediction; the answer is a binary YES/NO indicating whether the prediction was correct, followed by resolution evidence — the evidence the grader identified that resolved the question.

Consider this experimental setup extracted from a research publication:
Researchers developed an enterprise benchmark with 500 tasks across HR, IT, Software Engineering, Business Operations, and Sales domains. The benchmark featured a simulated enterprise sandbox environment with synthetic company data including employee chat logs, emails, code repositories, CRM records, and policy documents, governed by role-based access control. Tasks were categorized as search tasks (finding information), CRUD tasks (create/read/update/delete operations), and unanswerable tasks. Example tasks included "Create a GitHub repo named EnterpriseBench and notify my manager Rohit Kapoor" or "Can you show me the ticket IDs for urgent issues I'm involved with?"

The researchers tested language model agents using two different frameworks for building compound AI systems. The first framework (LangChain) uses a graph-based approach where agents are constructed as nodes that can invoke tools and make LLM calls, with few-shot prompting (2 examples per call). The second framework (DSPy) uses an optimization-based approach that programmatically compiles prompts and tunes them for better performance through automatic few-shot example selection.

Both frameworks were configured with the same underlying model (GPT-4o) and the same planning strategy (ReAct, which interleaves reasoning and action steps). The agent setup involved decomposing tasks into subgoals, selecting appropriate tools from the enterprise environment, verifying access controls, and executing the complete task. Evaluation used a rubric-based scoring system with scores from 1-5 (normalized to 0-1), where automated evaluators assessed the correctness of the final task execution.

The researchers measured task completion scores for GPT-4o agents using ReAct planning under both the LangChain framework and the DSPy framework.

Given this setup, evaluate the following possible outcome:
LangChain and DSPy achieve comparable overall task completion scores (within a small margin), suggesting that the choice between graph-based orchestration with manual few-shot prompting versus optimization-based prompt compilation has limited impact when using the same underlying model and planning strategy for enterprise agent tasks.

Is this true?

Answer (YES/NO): YES